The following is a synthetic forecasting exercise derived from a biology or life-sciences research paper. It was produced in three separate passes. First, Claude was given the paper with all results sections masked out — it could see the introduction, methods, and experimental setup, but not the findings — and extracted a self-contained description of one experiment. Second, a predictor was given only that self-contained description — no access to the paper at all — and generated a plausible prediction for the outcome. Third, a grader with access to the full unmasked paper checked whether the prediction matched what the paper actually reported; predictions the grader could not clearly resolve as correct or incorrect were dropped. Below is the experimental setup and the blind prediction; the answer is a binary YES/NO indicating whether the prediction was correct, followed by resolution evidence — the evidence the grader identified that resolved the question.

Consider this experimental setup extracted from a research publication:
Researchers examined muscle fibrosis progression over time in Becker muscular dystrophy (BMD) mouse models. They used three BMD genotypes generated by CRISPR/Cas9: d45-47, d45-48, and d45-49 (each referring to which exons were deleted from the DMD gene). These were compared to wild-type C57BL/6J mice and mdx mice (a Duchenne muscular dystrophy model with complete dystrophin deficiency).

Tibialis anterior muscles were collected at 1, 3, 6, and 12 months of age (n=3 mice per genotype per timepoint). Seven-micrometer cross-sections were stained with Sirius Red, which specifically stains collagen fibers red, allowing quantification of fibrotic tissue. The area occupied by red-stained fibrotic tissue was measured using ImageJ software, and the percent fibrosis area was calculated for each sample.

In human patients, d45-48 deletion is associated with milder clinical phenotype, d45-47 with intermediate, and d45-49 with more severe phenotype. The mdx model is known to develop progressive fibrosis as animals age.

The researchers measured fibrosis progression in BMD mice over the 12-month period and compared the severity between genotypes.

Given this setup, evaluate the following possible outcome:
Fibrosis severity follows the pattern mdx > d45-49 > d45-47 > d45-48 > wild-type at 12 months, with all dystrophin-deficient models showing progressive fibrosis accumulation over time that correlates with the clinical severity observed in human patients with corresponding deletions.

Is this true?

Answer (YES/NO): YES